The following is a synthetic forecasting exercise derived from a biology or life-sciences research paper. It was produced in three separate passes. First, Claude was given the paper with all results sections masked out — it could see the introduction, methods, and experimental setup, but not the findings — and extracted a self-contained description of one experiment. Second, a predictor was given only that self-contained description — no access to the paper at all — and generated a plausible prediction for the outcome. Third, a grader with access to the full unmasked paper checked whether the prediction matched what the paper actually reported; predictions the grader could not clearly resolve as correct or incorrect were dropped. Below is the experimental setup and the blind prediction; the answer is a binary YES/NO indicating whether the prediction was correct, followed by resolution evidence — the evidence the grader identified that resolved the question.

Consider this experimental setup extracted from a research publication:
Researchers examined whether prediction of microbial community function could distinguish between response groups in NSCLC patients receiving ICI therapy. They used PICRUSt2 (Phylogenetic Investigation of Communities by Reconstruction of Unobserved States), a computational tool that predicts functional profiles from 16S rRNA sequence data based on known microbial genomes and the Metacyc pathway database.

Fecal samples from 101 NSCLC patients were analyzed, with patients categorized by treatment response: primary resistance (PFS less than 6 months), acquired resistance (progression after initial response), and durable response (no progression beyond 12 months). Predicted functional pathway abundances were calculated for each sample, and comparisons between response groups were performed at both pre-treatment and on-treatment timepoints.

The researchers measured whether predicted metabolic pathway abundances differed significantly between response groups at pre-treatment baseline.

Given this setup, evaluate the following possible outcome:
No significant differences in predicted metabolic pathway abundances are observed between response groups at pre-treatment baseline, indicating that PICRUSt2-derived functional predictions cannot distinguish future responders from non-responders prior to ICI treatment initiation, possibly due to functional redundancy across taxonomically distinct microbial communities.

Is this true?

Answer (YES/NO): YES